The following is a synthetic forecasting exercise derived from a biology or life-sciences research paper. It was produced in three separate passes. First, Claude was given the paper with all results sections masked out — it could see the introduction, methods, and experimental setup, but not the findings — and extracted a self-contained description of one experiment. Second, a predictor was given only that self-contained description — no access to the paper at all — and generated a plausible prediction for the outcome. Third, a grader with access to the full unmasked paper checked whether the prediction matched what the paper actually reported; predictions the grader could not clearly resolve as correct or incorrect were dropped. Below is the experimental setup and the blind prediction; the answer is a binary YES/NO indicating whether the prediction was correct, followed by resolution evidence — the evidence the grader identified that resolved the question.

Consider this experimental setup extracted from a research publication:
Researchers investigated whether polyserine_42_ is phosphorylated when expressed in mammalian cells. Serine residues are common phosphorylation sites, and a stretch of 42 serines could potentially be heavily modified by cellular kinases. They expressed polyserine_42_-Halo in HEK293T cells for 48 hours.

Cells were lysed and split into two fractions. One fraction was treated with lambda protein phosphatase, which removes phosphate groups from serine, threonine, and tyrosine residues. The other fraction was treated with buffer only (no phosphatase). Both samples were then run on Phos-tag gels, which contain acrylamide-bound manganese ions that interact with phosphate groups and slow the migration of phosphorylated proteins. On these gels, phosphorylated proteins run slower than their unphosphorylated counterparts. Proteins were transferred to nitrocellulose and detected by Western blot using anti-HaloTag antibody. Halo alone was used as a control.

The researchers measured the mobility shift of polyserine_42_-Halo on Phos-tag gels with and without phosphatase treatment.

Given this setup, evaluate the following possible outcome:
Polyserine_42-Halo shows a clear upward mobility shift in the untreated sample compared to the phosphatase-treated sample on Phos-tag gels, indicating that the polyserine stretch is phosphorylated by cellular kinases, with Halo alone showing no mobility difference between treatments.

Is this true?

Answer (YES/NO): NO